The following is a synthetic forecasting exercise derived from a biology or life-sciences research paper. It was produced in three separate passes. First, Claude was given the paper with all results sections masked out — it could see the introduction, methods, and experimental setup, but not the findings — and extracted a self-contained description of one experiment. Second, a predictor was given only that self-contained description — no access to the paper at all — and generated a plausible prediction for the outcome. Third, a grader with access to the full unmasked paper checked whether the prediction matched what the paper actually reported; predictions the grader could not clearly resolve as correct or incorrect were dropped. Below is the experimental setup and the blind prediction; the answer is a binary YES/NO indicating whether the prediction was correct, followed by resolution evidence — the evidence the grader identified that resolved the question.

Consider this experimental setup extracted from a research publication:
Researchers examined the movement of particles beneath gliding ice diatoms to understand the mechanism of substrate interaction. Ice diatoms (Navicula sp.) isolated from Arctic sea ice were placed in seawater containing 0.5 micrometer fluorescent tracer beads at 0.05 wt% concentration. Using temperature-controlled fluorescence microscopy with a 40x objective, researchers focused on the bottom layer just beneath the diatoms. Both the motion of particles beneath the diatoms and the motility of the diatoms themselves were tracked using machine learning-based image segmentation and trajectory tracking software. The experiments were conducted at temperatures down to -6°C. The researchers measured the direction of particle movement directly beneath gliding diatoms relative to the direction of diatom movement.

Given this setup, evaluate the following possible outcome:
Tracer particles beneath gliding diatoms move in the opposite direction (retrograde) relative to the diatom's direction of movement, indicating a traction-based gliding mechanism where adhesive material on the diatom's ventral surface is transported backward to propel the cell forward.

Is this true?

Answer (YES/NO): YES